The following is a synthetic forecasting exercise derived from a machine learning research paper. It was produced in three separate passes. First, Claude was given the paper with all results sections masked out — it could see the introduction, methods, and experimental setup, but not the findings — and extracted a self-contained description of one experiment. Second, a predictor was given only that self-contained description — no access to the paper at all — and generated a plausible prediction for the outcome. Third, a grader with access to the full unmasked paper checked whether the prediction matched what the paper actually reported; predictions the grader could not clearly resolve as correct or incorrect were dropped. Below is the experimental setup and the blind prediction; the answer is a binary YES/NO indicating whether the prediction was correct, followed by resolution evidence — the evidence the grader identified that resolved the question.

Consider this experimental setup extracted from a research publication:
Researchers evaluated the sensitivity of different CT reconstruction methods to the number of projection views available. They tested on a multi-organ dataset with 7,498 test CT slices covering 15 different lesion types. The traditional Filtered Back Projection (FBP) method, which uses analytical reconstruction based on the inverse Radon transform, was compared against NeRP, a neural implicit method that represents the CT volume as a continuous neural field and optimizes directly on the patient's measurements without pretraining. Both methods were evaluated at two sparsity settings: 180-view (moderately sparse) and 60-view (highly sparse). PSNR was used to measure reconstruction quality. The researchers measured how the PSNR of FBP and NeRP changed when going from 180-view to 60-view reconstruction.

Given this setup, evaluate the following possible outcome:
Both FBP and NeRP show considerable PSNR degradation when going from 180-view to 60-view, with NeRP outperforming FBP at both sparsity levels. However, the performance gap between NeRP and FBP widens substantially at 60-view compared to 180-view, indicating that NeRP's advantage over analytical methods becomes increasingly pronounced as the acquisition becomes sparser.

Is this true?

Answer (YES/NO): NO